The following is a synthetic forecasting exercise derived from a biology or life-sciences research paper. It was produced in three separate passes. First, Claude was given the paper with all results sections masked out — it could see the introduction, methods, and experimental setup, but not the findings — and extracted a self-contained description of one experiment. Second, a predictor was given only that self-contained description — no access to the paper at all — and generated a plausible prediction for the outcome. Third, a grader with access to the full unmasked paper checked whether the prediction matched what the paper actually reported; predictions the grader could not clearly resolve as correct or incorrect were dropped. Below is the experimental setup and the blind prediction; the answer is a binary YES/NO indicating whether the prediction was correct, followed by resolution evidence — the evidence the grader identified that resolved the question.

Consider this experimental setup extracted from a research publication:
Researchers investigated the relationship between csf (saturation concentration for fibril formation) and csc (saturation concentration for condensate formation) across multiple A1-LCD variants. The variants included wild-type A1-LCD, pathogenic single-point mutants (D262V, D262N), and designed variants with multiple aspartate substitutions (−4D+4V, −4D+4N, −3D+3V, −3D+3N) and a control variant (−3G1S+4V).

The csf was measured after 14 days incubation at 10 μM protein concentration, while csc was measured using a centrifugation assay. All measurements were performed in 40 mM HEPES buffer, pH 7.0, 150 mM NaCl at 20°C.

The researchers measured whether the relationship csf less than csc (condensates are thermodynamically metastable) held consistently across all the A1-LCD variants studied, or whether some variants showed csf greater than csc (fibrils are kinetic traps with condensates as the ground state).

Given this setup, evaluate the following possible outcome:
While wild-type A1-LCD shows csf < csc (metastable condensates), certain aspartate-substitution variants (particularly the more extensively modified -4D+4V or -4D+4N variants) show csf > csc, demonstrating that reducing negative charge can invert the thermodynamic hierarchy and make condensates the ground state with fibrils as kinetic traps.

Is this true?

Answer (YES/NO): NO